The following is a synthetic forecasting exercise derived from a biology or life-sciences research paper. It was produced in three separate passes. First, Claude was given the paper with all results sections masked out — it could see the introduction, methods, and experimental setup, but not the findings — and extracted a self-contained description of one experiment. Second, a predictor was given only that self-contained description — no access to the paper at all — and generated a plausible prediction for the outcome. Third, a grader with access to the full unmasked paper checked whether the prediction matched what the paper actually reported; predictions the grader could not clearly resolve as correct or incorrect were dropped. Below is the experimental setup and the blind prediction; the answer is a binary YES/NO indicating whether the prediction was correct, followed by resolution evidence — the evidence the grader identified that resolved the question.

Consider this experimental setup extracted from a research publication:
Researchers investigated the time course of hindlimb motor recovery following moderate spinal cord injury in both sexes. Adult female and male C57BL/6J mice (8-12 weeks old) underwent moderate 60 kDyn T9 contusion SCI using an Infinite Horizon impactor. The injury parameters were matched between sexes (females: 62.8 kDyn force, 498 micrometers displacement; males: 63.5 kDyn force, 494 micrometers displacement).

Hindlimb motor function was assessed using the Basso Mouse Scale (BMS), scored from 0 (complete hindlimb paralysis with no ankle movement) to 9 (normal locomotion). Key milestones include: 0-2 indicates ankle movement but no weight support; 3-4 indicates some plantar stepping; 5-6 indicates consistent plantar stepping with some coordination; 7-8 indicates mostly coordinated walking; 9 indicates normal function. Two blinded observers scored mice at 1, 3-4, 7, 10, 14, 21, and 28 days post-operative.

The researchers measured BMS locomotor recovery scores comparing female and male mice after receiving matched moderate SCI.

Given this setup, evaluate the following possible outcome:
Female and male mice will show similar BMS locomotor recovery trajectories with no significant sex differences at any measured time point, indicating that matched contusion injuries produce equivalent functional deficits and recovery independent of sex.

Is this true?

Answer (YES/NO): NO